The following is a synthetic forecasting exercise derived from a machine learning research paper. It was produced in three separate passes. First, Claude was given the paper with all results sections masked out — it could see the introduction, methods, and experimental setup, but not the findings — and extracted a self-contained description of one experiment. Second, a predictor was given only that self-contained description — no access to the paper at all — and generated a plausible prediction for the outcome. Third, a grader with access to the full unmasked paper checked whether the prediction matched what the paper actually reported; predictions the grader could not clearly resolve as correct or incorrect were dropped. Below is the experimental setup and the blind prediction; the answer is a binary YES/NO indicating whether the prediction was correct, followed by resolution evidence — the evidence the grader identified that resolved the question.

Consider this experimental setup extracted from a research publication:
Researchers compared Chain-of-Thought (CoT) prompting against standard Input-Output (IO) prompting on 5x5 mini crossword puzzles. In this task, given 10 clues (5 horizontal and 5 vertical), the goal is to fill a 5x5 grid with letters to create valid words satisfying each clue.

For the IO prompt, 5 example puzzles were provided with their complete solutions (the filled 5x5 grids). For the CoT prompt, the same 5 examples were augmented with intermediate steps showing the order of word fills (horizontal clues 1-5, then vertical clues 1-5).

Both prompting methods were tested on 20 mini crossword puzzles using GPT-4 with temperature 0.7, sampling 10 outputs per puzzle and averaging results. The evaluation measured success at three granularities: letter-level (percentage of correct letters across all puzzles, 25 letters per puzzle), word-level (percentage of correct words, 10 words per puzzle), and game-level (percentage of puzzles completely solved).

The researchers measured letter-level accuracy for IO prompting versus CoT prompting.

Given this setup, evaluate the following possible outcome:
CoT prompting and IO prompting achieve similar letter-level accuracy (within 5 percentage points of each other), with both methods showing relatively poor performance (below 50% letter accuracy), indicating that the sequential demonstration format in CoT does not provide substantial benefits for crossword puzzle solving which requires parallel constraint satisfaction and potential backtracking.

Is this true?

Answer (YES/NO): YES